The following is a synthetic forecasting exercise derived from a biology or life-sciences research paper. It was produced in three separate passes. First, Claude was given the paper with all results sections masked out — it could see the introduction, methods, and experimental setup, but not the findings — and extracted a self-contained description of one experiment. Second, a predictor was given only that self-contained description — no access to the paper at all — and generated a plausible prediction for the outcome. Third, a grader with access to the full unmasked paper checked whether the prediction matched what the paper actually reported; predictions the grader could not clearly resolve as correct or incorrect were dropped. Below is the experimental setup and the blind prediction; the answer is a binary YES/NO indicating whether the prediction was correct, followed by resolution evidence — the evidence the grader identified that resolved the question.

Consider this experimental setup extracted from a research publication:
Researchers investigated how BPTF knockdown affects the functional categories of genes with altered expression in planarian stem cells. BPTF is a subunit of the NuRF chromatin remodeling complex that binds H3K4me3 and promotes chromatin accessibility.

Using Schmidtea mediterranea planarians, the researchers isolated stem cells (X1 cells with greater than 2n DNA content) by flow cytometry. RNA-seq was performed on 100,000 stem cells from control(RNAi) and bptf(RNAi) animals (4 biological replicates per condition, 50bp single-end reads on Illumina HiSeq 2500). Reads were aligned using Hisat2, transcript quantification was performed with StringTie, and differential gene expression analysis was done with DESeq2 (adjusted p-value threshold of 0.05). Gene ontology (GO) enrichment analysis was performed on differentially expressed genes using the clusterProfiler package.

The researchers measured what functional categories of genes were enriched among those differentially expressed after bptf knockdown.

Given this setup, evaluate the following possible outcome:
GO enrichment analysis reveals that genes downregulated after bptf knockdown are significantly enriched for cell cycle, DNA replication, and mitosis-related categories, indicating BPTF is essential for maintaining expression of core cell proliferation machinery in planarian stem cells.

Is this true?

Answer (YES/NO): NO